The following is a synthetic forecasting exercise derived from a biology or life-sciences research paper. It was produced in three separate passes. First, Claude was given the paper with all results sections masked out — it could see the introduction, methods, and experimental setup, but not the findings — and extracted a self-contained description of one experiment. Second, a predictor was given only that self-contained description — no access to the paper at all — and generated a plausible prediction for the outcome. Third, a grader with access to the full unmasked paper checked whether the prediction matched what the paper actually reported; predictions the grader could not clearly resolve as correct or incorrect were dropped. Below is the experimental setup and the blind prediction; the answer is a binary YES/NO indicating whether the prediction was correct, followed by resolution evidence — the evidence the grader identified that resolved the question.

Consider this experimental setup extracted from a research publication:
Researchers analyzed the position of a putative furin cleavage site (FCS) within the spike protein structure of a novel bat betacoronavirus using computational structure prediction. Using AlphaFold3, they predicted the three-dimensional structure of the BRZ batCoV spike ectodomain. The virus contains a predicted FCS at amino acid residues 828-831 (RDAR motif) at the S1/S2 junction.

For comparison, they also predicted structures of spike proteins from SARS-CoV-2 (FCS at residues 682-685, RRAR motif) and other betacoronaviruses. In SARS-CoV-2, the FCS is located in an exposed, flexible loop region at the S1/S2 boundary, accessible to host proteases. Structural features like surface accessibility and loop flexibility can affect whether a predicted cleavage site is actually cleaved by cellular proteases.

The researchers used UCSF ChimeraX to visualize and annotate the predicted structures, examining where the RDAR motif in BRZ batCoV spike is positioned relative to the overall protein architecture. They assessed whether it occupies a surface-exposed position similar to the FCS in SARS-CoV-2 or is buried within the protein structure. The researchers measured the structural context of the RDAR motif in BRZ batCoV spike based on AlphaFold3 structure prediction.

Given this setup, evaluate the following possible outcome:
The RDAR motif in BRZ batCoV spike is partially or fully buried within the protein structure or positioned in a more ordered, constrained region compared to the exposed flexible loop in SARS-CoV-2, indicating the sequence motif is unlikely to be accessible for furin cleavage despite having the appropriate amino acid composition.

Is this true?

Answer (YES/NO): NO